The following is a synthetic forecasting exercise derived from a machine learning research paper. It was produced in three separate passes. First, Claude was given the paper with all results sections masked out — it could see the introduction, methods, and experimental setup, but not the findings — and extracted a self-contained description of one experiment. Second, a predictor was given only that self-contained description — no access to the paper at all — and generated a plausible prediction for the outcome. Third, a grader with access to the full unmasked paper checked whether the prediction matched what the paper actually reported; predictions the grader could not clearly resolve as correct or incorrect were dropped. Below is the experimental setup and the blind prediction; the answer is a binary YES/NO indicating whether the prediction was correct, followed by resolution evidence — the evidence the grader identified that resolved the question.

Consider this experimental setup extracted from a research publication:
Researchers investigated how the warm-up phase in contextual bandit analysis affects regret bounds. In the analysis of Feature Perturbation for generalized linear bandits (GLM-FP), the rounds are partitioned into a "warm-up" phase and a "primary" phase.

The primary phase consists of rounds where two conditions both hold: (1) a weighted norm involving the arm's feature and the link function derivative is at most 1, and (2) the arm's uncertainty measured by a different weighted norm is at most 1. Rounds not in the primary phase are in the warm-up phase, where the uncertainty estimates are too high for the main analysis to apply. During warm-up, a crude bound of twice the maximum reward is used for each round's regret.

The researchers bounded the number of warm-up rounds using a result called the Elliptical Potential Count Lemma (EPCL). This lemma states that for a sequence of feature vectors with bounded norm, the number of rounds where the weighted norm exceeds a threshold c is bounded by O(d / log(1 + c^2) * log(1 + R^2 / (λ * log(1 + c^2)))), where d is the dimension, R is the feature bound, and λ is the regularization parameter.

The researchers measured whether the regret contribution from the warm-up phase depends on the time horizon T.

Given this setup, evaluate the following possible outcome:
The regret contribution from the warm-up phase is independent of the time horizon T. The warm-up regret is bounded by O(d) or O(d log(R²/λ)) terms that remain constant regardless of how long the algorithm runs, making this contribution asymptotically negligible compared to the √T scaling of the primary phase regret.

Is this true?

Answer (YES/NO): YES